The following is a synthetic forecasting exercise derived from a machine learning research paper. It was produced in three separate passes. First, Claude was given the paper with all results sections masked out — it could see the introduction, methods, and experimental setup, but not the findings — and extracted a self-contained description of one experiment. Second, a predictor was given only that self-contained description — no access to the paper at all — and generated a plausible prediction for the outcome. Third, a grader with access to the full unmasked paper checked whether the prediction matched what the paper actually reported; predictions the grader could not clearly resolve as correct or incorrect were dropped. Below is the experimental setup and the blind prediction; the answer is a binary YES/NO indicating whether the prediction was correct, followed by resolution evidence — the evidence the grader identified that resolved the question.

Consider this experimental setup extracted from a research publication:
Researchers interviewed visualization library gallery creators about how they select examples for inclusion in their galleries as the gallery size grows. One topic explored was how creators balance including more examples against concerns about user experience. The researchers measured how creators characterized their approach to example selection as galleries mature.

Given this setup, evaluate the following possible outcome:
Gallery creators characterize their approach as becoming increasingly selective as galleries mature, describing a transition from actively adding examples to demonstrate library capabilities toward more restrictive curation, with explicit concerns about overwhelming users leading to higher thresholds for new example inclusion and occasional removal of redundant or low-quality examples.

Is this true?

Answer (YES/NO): YES